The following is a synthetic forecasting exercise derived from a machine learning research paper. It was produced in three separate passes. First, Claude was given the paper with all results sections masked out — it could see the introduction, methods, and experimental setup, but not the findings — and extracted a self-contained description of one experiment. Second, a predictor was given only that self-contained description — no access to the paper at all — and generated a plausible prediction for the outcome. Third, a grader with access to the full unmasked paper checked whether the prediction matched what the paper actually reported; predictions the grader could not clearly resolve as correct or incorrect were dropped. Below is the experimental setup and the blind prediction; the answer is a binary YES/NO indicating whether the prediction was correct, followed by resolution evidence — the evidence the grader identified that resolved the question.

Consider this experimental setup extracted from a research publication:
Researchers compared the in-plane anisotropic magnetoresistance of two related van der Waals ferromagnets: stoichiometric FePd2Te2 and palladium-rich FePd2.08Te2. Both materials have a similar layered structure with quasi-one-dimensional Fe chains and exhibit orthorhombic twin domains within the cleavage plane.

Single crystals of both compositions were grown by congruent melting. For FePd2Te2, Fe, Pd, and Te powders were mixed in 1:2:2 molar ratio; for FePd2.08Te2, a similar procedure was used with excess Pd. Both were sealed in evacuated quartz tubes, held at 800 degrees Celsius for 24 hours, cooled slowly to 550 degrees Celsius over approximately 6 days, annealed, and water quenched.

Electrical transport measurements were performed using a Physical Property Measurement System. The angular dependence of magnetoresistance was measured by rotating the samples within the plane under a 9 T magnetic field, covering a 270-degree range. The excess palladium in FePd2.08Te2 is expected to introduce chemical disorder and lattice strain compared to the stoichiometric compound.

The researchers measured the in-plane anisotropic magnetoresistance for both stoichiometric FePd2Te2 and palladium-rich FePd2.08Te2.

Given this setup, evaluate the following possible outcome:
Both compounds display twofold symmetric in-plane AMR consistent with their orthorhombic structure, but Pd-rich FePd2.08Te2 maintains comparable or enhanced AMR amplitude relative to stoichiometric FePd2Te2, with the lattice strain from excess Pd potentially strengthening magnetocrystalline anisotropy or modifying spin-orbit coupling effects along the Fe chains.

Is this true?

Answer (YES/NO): NO